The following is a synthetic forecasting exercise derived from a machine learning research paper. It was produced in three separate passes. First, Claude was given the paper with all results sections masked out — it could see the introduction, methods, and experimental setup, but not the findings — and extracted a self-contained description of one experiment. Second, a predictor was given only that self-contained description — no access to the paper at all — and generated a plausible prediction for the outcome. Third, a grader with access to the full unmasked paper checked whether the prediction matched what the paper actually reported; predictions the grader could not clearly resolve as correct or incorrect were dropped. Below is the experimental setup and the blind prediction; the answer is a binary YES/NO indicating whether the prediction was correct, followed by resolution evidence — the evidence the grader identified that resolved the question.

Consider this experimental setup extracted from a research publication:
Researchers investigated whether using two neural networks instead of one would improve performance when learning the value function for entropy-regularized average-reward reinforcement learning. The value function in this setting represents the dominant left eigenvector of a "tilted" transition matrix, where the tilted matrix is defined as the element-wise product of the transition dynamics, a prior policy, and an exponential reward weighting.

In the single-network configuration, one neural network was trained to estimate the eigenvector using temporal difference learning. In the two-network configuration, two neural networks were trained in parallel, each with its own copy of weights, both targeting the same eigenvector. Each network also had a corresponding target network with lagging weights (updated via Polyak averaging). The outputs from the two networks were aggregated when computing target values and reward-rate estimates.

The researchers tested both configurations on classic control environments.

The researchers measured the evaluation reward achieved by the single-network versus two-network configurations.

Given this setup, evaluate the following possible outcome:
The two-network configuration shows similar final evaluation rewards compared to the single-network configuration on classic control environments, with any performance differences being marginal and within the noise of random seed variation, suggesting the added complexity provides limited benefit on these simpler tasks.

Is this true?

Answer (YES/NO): NO